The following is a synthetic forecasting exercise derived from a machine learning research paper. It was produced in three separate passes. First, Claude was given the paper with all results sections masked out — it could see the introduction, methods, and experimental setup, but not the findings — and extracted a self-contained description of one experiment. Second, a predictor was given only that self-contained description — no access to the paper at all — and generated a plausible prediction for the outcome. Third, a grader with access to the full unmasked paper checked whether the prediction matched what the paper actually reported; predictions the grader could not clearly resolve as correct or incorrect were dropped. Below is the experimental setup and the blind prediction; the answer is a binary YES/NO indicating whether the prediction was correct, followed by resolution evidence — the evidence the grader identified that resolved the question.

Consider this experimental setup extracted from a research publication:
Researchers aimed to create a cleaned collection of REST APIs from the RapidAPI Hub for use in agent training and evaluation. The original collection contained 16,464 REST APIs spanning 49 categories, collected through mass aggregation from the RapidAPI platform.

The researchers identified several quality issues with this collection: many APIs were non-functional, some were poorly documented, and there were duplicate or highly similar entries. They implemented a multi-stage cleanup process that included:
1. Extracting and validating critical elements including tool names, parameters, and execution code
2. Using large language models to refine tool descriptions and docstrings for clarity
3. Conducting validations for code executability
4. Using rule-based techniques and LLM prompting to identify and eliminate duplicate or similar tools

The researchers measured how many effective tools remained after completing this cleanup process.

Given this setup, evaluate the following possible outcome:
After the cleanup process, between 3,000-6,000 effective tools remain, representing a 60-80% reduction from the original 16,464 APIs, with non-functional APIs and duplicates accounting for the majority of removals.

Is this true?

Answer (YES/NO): YES